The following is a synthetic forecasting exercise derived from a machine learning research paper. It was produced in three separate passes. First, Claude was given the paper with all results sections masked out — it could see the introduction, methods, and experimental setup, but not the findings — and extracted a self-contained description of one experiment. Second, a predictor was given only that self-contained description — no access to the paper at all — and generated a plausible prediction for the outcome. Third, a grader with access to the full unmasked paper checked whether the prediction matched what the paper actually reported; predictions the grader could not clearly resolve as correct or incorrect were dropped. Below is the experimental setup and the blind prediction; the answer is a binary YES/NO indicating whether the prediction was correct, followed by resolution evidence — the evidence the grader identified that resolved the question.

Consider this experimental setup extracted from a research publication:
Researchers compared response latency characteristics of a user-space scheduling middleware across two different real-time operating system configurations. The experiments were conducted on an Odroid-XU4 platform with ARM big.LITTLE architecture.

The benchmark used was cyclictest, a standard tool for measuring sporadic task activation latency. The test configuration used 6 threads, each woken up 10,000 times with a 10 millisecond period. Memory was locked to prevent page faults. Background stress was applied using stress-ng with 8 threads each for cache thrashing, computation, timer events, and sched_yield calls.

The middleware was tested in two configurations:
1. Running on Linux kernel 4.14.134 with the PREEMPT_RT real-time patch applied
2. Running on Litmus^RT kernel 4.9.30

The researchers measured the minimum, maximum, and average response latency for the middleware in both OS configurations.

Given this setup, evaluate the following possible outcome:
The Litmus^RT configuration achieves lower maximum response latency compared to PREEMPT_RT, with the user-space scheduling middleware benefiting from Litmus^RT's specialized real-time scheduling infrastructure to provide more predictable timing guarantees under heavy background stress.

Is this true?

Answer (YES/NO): YES